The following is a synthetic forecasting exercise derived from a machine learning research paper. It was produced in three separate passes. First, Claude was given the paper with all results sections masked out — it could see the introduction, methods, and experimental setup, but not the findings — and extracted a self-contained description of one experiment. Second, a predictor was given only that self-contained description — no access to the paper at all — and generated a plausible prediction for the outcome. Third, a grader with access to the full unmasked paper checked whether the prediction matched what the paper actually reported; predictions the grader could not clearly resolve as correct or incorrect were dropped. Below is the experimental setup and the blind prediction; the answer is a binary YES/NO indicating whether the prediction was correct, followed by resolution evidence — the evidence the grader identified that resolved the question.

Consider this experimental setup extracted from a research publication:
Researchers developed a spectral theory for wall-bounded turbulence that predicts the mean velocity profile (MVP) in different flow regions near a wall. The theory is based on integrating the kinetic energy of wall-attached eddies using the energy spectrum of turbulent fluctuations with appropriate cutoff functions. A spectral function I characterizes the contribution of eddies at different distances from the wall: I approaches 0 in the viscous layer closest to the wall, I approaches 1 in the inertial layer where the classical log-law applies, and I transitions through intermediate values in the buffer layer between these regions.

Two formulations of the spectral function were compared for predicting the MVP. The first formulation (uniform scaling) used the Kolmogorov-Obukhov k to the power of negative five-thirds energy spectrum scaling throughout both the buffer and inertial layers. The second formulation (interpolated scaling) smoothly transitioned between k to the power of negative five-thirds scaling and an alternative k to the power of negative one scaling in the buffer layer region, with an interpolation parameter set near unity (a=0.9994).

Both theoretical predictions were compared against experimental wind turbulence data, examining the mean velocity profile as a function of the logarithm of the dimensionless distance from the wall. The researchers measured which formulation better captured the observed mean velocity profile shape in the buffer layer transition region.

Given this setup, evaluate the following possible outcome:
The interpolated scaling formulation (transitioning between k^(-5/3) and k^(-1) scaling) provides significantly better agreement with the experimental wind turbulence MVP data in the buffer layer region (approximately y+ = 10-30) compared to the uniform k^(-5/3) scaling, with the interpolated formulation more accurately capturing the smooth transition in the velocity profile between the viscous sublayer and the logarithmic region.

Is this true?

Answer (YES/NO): NO